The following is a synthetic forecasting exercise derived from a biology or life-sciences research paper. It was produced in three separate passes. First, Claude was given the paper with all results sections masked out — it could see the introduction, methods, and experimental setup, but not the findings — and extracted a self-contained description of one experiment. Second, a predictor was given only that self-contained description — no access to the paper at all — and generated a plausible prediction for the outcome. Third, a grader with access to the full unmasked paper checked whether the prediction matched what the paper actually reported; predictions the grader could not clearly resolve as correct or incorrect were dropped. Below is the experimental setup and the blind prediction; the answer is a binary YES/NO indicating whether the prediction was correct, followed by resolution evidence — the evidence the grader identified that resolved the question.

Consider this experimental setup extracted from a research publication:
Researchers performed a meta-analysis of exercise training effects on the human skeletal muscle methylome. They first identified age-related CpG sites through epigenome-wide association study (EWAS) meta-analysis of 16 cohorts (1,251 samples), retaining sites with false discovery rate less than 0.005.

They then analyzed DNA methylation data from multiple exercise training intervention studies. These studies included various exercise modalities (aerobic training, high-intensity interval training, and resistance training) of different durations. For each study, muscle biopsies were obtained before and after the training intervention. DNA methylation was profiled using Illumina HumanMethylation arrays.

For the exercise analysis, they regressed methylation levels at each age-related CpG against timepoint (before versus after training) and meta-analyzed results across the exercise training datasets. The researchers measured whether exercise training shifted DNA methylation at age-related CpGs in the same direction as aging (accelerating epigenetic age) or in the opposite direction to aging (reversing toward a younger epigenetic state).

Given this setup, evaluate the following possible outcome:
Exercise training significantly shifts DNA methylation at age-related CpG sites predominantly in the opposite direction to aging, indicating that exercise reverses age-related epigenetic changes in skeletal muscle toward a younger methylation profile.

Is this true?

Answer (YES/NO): YES